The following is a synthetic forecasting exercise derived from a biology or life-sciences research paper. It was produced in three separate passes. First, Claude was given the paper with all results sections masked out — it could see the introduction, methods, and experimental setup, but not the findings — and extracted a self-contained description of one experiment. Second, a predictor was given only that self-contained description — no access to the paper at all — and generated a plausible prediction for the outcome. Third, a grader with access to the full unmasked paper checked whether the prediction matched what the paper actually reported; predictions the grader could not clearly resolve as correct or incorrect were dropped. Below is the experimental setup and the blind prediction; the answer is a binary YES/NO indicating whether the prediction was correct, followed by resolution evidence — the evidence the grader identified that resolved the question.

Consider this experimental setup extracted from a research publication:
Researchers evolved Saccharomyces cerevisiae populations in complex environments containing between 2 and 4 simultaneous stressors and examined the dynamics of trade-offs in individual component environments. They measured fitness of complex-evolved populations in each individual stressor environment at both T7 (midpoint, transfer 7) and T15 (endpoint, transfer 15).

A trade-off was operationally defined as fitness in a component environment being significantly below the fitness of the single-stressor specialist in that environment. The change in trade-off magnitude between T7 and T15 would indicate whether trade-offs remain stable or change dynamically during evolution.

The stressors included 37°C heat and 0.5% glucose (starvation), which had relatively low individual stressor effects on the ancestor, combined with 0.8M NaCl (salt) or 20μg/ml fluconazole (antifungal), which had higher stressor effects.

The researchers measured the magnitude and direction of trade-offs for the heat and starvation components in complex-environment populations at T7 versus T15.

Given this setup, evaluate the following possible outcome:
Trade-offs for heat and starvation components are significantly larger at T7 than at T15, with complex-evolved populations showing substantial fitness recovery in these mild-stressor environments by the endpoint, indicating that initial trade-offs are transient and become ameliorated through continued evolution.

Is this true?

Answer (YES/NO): YES